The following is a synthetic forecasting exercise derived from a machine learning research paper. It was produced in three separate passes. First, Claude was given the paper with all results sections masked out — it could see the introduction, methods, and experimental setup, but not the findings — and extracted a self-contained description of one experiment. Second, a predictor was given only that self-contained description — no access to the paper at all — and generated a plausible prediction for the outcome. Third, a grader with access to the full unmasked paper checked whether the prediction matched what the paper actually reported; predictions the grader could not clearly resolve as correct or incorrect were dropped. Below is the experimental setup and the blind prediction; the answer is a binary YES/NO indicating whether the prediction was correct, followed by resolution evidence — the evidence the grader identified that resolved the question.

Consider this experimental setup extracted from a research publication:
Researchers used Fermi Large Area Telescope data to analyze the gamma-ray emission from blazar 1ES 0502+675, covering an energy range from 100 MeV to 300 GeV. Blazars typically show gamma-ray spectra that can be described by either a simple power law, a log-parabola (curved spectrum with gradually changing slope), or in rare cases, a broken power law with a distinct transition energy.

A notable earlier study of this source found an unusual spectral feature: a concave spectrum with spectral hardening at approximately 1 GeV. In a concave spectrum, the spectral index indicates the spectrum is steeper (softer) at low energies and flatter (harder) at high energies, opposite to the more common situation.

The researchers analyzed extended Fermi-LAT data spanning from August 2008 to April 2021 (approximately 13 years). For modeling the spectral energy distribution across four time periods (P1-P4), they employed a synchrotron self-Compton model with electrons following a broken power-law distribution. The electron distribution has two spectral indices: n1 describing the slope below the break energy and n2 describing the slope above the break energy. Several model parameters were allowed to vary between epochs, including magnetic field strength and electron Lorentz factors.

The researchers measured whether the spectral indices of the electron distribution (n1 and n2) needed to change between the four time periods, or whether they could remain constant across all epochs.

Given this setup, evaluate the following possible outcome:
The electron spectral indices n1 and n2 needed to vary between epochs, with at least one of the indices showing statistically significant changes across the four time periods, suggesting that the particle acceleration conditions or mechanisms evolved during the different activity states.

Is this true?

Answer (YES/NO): NO